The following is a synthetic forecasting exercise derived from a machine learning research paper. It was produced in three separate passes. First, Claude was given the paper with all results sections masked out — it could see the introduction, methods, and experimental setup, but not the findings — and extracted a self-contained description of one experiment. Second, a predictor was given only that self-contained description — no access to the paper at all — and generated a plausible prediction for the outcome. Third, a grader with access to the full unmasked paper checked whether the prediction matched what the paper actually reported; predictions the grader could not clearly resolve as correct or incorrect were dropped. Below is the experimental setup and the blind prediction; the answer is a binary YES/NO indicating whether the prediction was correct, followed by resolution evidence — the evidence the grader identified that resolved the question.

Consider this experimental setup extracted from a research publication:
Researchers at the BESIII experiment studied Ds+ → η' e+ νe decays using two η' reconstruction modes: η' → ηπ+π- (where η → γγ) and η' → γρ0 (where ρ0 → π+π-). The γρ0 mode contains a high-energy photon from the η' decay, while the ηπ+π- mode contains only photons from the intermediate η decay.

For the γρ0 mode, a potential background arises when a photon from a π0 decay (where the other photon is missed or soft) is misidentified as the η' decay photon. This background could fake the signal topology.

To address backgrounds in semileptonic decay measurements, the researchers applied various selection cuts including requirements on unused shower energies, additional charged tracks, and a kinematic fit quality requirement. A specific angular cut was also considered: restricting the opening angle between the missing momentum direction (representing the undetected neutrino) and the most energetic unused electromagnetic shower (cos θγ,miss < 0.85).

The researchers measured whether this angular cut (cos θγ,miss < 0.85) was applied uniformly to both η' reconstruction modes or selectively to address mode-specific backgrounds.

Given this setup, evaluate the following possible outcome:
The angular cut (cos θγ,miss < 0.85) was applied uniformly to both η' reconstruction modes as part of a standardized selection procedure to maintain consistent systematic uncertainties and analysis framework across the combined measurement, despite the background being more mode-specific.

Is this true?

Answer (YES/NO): NO